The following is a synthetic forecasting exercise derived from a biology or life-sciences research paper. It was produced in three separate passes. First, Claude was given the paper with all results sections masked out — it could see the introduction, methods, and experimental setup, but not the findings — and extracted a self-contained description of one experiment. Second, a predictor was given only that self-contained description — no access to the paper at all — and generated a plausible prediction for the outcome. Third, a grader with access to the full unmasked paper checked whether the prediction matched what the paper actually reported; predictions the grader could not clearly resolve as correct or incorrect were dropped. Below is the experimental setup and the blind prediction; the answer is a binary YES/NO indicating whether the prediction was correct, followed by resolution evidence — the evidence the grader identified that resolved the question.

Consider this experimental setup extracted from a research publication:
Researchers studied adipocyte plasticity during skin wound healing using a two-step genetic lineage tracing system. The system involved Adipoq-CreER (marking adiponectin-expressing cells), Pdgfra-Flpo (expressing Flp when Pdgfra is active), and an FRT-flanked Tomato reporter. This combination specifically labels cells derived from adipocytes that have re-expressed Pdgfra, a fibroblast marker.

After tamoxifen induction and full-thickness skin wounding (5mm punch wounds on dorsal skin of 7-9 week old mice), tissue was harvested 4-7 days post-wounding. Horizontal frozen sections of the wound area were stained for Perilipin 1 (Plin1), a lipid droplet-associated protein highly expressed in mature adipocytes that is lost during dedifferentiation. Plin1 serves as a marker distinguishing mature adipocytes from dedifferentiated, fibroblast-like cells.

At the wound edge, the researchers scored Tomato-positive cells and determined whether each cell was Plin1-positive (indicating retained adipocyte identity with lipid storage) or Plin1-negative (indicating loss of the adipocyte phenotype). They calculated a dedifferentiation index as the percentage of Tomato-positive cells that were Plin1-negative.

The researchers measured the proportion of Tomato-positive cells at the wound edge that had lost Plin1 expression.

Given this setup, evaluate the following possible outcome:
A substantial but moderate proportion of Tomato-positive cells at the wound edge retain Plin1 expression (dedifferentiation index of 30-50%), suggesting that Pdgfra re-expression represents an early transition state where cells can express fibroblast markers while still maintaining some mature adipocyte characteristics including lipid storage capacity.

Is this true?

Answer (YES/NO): NO